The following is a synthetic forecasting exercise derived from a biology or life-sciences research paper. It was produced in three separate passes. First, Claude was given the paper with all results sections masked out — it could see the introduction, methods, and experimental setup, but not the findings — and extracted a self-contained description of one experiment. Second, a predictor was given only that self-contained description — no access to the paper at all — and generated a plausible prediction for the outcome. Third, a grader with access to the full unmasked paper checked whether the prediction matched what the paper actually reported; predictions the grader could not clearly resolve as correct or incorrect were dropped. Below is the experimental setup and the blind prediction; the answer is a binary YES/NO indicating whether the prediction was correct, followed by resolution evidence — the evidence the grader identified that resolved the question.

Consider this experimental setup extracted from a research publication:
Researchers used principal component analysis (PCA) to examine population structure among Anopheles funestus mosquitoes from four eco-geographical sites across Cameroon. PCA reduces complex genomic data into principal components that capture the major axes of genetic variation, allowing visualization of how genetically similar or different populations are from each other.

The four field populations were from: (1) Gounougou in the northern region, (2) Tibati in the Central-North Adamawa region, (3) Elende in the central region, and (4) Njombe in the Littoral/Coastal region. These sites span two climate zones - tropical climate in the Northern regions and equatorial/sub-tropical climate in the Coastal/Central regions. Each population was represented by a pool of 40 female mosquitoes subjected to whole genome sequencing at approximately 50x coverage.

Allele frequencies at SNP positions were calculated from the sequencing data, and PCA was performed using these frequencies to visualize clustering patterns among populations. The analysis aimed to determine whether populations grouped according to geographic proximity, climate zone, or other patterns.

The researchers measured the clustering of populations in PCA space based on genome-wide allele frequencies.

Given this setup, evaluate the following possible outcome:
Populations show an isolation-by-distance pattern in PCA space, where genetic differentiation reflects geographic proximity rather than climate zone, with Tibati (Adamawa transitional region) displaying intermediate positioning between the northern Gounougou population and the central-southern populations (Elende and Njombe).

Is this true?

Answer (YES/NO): NO